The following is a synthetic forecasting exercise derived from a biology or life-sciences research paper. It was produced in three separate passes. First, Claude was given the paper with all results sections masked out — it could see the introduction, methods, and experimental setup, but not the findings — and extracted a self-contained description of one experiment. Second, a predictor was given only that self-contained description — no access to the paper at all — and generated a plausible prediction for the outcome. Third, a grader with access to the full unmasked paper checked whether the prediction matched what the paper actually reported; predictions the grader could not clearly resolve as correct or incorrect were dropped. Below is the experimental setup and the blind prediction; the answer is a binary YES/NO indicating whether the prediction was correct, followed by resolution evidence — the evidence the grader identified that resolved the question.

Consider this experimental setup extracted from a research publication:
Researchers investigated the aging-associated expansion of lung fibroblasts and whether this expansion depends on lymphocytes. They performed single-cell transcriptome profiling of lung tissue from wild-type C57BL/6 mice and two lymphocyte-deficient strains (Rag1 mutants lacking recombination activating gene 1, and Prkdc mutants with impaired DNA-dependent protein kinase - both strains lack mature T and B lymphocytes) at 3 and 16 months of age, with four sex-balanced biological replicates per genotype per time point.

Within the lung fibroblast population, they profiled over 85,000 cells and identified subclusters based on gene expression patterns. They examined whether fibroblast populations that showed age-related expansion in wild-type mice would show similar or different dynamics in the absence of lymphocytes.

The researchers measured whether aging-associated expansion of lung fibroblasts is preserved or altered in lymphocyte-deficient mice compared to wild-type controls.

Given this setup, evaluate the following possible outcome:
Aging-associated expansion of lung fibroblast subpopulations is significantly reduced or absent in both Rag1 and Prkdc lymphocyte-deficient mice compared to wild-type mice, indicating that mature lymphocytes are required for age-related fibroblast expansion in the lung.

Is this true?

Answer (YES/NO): NO